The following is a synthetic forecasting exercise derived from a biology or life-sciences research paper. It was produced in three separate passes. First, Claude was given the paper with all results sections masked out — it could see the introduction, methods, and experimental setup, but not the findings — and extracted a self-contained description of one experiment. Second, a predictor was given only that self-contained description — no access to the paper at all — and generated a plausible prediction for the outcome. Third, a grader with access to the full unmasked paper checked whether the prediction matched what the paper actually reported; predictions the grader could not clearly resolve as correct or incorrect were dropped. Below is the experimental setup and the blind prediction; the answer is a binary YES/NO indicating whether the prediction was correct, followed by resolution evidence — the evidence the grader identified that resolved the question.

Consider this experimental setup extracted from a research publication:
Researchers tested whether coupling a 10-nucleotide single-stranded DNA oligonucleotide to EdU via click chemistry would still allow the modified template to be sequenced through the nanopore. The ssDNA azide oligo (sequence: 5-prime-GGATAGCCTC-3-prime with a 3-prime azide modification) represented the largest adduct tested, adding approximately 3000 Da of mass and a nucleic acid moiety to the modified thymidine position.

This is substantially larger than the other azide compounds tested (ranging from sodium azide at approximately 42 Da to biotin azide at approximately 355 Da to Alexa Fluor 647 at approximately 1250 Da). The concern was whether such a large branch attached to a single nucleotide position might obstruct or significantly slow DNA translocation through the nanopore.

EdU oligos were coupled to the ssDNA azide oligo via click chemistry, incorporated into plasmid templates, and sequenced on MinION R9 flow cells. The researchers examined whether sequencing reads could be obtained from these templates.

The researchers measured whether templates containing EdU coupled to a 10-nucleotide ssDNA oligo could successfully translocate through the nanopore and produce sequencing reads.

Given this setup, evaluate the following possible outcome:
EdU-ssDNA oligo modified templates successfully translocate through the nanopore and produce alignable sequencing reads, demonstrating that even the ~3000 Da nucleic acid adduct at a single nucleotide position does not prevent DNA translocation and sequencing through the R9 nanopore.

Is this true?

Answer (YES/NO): YES